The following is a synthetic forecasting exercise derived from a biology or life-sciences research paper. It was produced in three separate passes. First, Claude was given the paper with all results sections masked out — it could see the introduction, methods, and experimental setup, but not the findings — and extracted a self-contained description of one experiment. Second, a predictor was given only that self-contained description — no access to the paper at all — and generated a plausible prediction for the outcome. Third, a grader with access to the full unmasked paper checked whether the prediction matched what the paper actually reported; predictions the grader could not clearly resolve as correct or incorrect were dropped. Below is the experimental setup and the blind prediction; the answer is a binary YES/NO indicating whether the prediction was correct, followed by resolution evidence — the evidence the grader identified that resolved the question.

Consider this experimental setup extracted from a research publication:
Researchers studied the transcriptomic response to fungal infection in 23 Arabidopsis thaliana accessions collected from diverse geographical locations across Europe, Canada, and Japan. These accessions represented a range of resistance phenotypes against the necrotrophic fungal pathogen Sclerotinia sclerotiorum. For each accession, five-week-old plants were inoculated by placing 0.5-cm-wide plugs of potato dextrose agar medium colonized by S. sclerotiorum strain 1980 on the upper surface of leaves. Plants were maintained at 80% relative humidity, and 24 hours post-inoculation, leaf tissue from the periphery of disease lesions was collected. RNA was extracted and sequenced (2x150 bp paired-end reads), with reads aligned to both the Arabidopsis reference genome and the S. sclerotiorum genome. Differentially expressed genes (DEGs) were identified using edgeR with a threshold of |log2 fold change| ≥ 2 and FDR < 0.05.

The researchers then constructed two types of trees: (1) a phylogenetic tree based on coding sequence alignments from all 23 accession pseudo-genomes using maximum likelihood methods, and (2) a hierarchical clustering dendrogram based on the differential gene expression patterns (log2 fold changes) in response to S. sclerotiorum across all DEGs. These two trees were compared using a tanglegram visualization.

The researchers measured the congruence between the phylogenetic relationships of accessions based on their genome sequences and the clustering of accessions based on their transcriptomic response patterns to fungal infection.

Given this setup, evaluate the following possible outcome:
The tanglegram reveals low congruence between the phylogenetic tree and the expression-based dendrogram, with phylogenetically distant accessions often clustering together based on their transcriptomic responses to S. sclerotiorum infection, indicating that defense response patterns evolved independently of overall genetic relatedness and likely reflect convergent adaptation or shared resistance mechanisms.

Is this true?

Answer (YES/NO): YES